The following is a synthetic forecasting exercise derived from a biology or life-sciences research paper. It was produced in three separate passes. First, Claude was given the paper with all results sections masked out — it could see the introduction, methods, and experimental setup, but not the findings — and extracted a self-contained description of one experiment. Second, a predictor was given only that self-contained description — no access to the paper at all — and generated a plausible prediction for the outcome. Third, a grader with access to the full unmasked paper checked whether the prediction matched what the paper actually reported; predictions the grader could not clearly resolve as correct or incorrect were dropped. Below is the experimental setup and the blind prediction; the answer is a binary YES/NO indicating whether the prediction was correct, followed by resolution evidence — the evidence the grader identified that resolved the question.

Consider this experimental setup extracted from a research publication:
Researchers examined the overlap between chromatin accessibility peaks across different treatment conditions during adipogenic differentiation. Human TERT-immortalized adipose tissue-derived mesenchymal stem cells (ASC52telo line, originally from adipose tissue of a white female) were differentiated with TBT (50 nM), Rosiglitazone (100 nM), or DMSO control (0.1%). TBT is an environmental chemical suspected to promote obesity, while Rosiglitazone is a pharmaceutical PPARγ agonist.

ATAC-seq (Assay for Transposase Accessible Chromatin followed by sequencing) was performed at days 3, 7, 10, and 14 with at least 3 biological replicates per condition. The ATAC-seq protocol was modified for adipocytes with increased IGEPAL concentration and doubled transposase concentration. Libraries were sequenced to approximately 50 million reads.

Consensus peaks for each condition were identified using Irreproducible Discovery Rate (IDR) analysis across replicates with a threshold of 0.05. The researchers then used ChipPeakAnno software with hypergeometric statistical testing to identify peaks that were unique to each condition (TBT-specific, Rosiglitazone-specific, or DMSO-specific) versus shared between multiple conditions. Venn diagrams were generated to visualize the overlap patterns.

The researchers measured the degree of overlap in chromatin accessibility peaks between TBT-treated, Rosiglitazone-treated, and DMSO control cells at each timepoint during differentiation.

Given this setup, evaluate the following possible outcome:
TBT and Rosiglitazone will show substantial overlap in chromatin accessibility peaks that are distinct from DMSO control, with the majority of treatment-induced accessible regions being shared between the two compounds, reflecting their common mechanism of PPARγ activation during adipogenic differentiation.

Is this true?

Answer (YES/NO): NO